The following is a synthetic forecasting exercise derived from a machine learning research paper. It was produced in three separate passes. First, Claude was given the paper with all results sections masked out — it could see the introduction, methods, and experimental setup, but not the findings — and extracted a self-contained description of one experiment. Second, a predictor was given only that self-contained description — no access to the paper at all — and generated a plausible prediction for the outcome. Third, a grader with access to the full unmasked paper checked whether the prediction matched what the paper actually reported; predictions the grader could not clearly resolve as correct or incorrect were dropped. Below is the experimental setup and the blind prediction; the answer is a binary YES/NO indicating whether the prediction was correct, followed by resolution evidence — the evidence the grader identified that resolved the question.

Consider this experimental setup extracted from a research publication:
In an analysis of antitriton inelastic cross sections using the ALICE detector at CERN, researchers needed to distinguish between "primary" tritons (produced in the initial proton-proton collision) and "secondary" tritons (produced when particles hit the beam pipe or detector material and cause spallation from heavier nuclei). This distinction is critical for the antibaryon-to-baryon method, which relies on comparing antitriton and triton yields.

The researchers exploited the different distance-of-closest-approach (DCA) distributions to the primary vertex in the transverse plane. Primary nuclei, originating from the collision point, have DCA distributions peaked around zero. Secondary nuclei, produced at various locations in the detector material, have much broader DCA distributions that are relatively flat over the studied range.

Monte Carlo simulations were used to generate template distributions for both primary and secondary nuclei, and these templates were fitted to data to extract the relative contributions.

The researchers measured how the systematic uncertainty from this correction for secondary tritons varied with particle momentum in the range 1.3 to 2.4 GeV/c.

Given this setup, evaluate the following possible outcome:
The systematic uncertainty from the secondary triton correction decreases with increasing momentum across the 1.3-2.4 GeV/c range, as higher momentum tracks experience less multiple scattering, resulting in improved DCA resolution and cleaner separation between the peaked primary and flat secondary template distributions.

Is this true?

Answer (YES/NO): YES